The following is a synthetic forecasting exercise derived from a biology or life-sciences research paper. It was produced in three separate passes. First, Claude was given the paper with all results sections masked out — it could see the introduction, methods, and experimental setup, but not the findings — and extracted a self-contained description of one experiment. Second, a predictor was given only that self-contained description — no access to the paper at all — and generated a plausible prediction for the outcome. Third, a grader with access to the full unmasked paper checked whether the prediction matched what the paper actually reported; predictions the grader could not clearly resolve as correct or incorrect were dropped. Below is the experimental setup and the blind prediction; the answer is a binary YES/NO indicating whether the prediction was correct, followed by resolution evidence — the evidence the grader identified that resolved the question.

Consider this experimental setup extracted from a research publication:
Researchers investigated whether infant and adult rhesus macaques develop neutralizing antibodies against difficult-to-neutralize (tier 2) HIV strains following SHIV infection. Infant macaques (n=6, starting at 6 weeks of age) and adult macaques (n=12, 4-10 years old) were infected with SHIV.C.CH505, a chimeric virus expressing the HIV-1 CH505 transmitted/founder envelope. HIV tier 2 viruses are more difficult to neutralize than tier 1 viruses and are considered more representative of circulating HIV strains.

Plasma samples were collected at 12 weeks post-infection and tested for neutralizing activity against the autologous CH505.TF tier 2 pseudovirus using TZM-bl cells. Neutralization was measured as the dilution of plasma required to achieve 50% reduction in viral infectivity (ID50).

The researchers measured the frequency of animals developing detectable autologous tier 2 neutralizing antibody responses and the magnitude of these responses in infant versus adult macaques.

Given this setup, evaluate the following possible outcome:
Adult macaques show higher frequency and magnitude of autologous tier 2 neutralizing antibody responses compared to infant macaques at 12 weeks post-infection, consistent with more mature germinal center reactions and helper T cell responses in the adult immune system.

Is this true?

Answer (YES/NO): NO